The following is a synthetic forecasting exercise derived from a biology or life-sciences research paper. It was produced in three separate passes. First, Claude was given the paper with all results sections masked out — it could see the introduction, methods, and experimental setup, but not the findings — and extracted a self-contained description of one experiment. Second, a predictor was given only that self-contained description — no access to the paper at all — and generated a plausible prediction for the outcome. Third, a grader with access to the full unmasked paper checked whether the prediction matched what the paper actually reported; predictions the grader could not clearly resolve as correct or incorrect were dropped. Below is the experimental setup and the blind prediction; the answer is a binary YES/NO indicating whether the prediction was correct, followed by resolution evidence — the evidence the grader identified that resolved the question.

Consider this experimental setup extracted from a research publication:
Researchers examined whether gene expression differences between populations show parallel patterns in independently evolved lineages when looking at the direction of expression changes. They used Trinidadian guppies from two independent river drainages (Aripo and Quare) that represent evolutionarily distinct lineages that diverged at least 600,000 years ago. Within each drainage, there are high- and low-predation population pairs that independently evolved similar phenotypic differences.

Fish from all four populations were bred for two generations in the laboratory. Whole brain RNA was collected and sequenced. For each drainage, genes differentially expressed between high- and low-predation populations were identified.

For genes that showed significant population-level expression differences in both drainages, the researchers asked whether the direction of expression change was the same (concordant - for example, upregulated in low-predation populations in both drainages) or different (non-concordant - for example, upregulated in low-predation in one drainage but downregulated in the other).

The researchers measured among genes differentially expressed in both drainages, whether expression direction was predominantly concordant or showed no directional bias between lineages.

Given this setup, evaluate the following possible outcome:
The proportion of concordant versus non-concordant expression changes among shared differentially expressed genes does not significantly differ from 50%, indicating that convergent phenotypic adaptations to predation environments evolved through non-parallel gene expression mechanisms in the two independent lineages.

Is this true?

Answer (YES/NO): YES